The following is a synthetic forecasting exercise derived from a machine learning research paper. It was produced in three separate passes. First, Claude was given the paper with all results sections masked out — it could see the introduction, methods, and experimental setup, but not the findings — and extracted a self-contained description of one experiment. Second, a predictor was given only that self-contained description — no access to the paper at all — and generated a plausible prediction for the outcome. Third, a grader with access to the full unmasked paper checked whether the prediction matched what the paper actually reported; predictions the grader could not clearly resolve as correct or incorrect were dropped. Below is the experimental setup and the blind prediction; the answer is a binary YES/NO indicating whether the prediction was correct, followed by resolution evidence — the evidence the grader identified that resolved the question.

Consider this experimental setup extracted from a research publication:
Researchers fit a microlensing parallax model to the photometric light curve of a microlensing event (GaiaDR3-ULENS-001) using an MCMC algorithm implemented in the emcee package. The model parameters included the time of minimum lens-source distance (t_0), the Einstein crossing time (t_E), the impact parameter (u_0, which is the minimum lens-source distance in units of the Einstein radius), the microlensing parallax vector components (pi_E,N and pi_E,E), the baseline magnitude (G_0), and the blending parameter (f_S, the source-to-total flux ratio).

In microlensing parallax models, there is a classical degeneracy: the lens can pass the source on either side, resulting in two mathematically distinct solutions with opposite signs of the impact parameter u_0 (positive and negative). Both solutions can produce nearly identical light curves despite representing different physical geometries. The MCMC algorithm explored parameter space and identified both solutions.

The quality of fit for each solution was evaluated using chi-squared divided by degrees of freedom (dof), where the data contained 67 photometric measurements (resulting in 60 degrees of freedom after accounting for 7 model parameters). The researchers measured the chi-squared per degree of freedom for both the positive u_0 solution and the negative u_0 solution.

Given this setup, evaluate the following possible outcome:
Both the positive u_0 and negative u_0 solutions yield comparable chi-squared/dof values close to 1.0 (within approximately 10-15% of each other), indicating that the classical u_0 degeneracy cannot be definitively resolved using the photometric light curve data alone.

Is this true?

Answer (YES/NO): YES